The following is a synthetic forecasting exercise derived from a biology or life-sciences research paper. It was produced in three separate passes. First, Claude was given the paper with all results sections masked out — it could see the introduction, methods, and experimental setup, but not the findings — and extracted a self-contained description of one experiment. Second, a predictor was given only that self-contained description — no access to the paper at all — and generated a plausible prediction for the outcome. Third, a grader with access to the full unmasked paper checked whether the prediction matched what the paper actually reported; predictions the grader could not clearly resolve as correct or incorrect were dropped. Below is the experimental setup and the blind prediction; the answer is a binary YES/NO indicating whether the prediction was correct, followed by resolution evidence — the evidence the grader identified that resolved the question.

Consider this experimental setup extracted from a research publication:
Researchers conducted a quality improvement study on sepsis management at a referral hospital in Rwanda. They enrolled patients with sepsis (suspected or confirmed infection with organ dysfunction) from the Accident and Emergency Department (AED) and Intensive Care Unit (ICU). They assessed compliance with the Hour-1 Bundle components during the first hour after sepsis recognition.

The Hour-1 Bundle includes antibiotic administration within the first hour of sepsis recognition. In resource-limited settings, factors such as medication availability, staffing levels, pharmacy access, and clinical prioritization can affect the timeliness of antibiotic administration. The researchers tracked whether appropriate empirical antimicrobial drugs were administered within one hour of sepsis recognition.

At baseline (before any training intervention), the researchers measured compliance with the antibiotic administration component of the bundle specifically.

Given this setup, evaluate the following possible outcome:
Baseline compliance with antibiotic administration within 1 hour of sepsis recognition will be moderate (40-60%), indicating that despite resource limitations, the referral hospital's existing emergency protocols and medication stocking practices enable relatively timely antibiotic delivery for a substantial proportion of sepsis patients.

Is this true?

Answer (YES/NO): NO